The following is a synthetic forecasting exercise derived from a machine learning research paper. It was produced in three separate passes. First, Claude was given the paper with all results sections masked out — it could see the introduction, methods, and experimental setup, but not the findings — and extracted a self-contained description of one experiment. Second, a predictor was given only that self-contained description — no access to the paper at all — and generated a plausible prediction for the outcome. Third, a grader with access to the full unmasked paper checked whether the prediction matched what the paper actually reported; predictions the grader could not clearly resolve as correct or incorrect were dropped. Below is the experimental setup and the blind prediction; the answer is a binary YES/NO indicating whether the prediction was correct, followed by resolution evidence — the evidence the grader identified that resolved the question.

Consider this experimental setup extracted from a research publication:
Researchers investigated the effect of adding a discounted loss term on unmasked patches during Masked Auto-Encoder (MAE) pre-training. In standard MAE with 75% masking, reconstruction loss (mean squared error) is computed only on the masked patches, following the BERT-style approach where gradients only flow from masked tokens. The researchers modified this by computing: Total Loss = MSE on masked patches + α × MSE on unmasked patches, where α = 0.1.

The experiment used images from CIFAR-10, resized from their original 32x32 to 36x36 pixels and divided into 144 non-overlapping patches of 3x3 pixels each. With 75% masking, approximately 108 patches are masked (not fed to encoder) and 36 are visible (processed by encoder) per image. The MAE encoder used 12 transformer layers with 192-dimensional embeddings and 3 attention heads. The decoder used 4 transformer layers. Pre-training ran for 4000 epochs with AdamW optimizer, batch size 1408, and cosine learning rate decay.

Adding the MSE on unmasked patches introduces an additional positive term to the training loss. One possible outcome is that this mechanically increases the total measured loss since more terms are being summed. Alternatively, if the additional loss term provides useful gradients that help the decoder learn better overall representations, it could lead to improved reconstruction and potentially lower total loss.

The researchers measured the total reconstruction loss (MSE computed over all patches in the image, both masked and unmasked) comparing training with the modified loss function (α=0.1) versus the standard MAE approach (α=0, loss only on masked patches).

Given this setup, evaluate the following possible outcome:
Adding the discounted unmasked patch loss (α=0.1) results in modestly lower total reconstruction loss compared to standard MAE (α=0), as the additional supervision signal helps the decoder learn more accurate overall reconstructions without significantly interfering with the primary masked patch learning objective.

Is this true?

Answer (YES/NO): YES